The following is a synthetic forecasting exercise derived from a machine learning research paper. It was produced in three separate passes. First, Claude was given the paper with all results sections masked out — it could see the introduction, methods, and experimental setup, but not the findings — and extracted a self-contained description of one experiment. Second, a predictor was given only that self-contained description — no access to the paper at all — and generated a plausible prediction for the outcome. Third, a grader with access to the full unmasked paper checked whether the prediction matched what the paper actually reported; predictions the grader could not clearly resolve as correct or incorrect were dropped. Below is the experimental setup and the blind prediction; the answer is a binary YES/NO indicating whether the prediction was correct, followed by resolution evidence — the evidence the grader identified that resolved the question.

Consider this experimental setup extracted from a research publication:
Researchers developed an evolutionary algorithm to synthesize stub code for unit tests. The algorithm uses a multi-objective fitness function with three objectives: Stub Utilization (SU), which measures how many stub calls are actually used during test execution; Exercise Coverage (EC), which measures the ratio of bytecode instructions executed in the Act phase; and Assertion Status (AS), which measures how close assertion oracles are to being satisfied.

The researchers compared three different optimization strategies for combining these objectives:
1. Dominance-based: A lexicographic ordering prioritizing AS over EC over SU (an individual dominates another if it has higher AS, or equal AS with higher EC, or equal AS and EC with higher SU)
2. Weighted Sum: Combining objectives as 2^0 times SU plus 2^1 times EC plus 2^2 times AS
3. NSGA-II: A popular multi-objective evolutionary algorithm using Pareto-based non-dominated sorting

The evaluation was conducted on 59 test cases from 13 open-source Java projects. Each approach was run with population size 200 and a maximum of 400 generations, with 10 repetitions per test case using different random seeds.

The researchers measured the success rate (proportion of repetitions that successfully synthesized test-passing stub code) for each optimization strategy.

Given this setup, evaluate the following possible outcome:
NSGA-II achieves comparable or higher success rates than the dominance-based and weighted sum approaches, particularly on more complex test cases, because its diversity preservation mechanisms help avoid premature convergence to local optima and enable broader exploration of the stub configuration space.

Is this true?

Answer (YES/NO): NO